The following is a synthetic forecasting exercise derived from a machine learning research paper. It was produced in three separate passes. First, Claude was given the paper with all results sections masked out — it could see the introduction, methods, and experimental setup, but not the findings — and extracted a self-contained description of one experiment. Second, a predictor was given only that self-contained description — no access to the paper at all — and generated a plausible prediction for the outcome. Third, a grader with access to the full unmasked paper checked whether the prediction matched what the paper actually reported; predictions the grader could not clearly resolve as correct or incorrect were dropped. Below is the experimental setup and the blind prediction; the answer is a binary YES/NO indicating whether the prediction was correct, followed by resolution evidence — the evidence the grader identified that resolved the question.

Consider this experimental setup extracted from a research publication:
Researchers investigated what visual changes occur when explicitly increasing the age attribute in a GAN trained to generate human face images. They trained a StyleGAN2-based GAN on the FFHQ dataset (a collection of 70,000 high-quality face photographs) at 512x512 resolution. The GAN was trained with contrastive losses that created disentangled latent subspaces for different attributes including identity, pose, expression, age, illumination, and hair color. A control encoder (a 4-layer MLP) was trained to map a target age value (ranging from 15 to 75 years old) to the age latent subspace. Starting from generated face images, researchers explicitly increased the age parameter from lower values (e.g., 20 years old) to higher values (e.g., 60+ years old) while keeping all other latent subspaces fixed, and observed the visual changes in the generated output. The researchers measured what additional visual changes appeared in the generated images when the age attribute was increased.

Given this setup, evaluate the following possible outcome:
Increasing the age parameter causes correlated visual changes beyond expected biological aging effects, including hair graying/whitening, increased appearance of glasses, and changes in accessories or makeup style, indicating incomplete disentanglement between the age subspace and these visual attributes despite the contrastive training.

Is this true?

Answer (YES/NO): YES